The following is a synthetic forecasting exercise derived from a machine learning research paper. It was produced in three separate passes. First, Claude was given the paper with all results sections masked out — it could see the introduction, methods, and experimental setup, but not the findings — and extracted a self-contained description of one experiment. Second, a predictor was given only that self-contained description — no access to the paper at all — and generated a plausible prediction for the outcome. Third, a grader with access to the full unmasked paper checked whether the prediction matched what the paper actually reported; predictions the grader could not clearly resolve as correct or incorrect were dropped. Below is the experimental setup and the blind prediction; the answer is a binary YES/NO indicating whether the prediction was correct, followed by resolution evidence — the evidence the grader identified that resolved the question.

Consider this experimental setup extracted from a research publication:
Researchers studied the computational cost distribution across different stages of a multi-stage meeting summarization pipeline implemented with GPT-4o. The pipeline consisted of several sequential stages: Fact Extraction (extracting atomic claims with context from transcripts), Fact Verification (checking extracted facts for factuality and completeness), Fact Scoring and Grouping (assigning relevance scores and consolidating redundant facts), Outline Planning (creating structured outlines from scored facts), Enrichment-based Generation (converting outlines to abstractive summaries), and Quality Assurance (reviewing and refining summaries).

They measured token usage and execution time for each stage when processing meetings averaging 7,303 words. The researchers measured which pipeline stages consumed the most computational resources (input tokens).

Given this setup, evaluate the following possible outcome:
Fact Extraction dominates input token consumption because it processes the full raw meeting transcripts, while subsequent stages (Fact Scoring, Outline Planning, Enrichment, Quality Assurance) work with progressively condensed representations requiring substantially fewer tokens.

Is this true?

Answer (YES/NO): NO